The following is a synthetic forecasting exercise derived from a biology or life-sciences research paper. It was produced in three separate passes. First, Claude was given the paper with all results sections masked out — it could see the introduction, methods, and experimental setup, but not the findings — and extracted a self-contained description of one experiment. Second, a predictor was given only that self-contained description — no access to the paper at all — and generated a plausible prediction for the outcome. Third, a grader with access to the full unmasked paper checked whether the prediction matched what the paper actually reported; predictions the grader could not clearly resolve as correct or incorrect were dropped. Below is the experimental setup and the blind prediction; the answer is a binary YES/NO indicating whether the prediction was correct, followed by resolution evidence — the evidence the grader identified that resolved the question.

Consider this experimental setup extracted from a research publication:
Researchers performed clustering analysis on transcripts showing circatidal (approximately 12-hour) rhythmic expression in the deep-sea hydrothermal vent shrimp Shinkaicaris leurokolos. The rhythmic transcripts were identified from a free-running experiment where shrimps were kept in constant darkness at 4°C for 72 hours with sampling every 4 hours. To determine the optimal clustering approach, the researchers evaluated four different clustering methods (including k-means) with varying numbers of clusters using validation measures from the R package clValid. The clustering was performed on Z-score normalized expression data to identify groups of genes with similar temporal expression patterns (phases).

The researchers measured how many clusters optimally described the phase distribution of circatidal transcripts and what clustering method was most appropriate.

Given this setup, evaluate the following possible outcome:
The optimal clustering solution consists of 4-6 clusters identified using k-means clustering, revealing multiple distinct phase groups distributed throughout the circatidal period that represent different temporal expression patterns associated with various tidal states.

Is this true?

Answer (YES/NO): NO